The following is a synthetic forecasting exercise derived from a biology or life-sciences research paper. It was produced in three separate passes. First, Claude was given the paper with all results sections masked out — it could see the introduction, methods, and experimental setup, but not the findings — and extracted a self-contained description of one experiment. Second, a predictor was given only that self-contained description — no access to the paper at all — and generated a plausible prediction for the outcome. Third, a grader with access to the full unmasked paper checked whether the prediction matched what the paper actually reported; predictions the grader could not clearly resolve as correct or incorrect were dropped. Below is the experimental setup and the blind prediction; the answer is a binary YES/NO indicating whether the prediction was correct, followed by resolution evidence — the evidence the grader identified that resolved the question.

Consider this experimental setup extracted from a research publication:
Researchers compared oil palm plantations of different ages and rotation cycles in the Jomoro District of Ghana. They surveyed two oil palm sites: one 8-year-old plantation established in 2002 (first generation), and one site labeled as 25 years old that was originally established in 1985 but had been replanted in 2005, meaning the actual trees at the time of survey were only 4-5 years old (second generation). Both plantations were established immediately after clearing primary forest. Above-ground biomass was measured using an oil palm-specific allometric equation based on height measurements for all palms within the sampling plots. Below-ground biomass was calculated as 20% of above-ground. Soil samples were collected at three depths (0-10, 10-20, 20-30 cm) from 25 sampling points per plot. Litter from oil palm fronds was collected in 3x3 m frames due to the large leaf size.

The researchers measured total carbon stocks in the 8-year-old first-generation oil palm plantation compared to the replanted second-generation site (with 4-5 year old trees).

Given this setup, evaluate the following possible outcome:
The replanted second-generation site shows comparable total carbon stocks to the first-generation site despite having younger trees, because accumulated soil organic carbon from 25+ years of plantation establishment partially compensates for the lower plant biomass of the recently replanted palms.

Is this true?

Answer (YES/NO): NO